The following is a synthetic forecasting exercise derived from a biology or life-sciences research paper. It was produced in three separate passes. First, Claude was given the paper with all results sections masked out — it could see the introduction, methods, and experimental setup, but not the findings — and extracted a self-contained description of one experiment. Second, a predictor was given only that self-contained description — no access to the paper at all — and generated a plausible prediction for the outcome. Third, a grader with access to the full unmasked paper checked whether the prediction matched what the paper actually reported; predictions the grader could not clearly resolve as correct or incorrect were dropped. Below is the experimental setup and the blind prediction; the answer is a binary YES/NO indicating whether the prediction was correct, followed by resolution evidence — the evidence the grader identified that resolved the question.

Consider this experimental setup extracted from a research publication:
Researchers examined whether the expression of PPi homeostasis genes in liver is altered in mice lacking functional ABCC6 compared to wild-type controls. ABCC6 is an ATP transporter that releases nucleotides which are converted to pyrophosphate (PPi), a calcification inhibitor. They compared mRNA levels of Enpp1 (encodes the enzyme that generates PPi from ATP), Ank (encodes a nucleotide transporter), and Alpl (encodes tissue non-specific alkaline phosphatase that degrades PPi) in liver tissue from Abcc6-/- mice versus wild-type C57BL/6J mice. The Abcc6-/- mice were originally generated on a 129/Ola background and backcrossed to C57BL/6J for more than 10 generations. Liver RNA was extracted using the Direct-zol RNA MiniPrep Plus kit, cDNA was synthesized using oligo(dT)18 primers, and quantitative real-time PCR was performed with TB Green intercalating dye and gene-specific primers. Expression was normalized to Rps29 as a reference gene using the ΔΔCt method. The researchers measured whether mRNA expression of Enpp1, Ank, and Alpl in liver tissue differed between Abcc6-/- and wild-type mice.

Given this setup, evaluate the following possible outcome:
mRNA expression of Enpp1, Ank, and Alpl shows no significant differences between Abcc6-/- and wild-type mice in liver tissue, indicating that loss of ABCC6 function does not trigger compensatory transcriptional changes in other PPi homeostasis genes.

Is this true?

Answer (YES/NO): YES